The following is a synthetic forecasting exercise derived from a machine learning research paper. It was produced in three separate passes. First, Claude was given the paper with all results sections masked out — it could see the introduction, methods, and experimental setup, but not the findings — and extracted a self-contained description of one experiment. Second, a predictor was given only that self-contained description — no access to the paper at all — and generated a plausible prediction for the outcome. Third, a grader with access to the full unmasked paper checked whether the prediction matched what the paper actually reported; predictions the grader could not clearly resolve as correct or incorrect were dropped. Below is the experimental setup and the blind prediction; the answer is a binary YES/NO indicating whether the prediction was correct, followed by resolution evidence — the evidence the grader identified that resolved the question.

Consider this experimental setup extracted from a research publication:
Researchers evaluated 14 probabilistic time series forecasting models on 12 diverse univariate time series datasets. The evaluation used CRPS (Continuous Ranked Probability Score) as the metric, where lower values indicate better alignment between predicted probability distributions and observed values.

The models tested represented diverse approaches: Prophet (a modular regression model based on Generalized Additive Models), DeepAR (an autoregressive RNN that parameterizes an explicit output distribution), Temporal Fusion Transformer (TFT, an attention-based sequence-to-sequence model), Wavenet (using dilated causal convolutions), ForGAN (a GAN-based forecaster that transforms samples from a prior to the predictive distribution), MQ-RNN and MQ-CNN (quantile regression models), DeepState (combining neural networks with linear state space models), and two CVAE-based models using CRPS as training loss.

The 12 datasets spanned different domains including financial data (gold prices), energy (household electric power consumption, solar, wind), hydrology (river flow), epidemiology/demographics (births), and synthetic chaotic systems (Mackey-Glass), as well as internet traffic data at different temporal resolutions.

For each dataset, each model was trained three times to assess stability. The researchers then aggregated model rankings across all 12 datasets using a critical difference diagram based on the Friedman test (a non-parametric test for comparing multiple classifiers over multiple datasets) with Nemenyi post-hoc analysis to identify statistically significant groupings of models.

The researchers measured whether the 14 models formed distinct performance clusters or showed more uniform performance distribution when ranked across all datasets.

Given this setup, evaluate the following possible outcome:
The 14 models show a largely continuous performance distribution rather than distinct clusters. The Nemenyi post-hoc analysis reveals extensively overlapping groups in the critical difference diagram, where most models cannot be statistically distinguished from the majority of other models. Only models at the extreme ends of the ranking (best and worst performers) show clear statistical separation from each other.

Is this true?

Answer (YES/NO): NO